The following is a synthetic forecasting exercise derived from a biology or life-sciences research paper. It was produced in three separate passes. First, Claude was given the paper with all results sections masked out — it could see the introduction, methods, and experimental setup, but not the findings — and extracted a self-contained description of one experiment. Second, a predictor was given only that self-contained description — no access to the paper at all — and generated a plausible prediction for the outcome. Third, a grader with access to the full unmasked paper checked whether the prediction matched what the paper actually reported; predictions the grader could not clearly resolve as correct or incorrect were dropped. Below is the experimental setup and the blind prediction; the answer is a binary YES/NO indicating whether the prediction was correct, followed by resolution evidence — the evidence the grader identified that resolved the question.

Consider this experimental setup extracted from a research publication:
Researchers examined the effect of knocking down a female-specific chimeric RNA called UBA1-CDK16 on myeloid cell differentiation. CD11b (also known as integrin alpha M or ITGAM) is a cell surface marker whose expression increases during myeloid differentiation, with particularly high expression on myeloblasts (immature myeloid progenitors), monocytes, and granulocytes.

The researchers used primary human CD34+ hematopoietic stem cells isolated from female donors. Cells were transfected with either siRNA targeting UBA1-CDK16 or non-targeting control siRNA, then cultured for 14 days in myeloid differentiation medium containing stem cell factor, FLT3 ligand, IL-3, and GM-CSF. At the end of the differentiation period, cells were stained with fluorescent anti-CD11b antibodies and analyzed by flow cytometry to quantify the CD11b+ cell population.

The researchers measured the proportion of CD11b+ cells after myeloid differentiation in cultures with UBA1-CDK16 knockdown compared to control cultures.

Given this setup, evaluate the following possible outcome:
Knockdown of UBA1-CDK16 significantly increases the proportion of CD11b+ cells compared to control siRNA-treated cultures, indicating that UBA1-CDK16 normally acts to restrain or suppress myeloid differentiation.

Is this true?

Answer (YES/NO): YES